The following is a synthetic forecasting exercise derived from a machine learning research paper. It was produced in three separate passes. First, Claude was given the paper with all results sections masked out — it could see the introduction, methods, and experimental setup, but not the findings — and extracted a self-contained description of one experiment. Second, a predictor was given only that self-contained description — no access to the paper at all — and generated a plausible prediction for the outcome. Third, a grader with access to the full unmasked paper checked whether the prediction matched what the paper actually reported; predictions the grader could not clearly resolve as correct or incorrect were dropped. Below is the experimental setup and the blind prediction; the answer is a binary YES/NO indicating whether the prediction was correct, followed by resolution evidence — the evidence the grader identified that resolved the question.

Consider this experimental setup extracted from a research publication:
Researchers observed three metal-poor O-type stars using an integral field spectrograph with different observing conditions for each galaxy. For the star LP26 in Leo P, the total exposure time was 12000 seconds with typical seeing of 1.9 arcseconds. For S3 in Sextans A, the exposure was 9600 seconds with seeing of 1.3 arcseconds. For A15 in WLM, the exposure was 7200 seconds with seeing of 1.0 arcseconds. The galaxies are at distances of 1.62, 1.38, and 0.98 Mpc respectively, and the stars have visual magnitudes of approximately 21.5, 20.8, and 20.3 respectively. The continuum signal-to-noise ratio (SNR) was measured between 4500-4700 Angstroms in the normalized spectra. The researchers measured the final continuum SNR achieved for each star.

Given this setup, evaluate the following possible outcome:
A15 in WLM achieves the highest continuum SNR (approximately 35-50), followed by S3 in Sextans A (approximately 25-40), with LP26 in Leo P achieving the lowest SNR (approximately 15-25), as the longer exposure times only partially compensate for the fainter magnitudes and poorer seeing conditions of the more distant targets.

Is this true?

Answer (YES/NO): NO